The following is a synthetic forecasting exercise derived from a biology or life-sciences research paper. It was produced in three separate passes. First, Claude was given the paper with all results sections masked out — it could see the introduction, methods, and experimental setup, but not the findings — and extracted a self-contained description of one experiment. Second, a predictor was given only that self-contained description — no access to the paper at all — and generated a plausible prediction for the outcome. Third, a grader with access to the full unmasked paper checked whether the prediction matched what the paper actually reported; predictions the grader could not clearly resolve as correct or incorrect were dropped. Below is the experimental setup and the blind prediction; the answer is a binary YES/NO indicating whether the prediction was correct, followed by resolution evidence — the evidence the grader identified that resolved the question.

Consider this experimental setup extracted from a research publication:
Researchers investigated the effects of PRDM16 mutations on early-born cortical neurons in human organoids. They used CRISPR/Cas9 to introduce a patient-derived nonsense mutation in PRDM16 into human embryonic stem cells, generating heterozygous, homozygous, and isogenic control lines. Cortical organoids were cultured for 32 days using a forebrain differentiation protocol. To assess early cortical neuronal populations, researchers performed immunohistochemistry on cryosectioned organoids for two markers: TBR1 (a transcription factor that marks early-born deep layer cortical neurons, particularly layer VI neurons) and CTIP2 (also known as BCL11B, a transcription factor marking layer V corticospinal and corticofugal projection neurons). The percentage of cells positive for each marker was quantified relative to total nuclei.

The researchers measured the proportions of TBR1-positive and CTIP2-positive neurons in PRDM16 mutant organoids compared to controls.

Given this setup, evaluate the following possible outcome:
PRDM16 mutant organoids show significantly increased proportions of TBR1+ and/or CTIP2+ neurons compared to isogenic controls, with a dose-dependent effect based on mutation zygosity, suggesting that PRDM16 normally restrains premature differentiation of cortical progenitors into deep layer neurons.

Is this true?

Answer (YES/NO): NO